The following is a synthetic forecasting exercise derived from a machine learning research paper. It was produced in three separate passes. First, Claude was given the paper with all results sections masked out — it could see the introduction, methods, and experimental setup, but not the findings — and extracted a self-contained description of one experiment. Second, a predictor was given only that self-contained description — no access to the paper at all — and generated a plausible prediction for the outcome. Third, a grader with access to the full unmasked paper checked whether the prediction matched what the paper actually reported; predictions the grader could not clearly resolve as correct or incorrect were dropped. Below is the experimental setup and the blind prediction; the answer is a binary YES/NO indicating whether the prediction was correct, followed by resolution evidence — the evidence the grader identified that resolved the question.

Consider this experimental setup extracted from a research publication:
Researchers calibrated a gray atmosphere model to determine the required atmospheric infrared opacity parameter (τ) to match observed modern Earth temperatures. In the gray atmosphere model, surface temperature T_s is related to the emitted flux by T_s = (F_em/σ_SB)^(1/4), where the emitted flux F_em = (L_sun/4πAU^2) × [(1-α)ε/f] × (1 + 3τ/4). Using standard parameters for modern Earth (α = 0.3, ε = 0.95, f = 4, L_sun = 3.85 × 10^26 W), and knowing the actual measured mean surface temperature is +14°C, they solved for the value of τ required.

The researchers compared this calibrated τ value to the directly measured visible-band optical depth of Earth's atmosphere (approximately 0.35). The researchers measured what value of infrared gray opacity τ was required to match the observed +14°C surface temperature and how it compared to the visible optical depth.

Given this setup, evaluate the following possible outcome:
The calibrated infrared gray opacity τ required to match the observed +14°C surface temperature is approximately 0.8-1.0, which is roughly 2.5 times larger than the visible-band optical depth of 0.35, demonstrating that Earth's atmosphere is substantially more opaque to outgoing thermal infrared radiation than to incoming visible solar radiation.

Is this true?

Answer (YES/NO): YES